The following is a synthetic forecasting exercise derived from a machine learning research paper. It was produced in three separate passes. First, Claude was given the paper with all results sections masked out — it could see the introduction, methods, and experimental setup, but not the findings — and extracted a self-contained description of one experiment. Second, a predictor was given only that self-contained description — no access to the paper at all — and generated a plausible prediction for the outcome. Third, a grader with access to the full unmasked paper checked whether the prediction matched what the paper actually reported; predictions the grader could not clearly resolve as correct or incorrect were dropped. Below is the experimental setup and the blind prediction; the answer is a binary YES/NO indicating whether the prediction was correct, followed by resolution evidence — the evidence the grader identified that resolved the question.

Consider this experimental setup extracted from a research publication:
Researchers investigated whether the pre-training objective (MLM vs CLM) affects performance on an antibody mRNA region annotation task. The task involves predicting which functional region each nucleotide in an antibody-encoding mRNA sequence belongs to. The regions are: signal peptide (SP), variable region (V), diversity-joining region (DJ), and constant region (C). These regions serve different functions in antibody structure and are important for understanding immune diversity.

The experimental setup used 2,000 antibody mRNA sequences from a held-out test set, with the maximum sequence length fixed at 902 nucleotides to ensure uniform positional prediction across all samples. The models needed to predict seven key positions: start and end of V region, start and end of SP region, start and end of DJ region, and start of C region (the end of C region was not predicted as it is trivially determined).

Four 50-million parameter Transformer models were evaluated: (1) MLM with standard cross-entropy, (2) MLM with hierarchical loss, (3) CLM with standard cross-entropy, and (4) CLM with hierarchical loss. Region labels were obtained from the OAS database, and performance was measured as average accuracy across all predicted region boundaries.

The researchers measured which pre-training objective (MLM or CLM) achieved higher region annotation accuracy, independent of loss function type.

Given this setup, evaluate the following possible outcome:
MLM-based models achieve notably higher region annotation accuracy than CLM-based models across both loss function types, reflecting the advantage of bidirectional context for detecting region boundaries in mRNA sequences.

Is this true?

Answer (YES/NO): YES